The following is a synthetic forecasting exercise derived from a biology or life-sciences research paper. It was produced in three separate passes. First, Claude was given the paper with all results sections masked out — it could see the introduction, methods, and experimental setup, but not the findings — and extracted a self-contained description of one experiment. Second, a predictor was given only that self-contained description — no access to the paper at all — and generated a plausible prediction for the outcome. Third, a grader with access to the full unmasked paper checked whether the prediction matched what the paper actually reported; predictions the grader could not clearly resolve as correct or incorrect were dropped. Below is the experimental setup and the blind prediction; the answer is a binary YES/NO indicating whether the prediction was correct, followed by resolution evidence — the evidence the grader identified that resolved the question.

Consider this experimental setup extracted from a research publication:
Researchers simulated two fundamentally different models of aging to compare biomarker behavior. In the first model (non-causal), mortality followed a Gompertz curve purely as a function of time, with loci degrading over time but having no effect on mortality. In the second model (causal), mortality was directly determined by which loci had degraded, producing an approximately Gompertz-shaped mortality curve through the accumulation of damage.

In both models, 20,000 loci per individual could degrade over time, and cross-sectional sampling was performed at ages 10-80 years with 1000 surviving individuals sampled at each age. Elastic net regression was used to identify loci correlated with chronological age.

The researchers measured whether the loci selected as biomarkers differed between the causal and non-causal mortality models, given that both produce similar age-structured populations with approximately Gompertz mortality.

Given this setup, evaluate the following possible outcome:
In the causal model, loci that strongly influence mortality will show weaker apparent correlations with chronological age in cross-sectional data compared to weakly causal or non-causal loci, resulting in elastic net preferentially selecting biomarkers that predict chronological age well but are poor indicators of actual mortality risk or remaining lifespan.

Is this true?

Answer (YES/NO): YES